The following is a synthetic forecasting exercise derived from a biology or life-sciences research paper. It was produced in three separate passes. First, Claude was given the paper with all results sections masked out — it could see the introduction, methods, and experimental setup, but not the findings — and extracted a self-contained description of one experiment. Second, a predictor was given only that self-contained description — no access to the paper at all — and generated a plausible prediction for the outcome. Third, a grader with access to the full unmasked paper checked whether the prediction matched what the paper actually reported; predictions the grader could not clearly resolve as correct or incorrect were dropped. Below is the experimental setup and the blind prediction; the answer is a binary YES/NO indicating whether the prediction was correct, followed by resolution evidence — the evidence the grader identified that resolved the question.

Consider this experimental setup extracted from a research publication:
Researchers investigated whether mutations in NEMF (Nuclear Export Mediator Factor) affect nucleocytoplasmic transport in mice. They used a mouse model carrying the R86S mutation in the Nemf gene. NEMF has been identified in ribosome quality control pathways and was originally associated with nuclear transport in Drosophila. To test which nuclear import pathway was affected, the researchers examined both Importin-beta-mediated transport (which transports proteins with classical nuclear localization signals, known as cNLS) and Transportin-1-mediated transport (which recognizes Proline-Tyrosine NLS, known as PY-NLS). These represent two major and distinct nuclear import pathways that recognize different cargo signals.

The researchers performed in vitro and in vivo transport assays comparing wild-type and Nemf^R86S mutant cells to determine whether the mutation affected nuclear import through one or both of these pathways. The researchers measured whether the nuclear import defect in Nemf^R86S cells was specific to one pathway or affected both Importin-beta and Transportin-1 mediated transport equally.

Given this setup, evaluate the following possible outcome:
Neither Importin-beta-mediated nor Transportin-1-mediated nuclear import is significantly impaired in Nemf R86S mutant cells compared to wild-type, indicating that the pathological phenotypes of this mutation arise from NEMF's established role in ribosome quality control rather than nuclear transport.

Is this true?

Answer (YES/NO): NO